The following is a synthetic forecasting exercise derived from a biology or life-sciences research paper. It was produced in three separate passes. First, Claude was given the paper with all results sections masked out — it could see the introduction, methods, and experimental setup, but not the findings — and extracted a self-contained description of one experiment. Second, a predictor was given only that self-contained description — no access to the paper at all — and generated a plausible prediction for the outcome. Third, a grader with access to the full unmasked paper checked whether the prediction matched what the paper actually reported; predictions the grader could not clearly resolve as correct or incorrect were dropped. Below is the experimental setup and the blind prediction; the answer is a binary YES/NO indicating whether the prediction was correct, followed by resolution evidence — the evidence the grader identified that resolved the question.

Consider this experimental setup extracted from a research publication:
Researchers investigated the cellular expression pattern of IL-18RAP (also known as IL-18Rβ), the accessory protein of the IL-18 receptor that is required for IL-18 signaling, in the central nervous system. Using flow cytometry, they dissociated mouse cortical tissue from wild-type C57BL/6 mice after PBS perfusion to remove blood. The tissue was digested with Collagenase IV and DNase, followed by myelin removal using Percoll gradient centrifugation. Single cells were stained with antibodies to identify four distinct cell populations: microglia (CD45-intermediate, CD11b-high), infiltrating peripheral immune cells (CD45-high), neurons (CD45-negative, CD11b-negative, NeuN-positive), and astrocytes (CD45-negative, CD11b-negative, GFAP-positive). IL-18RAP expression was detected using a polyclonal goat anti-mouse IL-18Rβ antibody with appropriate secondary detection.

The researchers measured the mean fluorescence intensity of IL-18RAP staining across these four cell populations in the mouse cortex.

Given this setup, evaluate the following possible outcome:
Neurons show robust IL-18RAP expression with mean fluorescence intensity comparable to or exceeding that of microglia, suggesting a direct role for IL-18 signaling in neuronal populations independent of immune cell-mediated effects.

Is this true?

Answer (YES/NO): NO